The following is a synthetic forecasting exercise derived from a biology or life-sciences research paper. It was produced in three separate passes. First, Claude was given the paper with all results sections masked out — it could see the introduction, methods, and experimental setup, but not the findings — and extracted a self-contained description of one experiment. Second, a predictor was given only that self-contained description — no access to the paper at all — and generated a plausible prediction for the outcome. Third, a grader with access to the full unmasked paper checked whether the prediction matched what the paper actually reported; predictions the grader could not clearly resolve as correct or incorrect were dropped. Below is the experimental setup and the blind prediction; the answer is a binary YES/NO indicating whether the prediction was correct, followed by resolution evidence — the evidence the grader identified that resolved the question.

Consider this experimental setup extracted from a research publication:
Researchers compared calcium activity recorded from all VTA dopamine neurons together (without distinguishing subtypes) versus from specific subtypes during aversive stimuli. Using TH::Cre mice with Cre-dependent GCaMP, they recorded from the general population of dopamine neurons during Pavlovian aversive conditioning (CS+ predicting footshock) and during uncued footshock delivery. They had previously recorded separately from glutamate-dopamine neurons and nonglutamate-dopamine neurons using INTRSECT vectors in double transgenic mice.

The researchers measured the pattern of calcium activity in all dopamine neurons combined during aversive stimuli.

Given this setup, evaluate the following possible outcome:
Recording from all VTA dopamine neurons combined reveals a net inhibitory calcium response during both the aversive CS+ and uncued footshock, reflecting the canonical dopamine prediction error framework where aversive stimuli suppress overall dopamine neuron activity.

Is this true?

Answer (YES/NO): NO